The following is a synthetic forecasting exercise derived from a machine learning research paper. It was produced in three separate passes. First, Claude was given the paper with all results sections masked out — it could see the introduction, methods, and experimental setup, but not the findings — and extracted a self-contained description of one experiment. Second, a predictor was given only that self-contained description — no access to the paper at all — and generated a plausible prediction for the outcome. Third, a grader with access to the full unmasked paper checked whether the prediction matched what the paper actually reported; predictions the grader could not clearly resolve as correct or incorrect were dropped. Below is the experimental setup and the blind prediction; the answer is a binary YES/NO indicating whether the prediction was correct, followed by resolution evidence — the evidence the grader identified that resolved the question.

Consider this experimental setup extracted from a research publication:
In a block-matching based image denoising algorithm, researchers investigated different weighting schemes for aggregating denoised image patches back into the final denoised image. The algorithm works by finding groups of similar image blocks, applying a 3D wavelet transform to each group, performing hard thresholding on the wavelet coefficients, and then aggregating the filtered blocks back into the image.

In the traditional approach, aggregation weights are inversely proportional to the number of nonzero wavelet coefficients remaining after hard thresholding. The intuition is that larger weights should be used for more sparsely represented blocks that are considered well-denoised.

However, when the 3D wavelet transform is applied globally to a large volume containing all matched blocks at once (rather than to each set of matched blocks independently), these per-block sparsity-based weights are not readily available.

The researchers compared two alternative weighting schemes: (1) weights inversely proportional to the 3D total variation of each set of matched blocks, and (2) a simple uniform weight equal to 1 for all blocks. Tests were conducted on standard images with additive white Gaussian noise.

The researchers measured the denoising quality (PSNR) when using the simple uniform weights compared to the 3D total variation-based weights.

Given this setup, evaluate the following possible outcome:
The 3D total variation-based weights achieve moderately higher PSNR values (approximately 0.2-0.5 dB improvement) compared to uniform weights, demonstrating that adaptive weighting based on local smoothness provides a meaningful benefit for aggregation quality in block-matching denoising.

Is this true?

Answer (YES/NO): NO